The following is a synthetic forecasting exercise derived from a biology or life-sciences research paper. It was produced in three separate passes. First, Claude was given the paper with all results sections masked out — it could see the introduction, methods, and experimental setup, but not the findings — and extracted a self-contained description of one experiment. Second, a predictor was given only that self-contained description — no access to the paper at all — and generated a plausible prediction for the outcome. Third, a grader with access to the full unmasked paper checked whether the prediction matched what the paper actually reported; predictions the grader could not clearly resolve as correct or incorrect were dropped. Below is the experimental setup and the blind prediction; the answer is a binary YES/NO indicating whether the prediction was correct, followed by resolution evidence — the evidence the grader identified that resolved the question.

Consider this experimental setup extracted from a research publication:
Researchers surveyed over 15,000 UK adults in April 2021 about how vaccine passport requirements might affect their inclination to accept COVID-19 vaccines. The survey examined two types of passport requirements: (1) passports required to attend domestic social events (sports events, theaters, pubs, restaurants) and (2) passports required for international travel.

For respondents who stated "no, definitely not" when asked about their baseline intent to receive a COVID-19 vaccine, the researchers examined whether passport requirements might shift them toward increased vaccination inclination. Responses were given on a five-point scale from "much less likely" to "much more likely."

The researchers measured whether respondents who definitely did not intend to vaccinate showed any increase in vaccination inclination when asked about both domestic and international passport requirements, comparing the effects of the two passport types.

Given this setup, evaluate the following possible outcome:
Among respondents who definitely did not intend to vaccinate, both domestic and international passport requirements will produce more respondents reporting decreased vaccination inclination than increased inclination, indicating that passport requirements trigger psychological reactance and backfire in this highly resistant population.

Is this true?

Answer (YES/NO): YES